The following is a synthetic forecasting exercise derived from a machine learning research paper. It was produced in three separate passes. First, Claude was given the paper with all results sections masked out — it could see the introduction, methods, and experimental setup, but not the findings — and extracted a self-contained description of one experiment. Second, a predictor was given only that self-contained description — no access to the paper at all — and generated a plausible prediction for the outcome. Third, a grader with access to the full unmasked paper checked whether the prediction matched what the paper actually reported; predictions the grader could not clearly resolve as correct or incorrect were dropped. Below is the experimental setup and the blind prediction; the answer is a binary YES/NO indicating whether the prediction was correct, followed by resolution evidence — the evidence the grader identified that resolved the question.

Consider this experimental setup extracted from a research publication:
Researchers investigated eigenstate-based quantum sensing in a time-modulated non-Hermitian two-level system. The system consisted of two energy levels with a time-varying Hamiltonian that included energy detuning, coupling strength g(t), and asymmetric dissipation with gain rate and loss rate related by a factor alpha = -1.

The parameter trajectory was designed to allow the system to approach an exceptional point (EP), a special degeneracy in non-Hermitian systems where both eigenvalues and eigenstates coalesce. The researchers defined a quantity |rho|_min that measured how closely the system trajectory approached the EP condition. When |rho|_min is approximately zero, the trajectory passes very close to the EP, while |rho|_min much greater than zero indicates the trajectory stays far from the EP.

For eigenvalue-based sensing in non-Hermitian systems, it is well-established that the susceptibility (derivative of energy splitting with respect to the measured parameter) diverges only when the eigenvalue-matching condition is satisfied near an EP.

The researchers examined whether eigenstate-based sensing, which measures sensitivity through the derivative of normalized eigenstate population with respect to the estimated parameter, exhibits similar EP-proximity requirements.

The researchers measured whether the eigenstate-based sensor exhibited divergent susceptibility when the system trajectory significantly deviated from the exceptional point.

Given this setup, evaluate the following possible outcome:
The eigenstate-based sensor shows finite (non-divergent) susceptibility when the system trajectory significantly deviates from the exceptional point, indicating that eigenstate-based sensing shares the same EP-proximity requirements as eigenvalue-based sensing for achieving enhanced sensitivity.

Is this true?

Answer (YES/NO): NO